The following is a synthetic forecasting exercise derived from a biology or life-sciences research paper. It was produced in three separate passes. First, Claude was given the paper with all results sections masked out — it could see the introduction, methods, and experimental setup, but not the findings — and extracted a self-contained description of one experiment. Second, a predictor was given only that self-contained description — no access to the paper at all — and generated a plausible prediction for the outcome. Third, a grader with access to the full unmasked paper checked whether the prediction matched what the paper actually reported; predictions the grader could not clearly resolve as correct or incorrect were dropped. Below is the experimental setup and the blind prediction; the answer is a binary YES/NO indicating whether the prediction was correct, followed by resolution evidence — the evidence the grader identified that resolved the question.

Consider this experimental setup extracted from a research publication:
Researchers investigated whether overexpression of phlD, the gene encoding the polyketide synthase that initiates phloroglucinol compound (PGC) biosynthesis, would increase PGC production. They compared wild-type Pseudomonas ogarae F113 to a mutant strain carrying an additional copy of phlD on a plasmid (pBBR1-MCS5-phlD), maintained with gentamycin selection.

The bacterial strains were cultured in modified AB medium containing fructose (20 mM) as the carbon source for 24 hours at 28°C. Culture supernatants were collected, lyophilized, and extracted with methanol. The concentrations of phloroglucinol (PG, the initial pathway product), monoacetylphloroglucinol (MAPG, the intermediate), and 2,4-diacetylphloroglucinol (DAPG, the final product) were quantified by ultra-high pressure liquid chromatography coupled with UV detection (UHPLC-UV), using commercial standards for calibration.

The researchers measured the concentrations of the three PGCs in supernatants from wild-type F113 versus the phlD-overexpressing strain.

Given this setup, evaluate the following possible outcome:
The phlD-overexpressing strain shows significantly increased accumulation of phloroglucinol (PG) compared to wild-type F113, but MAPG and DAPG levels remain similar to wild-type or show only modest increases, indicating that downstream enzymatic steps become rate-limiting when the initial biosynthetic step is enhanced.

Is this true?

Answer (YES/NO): NO